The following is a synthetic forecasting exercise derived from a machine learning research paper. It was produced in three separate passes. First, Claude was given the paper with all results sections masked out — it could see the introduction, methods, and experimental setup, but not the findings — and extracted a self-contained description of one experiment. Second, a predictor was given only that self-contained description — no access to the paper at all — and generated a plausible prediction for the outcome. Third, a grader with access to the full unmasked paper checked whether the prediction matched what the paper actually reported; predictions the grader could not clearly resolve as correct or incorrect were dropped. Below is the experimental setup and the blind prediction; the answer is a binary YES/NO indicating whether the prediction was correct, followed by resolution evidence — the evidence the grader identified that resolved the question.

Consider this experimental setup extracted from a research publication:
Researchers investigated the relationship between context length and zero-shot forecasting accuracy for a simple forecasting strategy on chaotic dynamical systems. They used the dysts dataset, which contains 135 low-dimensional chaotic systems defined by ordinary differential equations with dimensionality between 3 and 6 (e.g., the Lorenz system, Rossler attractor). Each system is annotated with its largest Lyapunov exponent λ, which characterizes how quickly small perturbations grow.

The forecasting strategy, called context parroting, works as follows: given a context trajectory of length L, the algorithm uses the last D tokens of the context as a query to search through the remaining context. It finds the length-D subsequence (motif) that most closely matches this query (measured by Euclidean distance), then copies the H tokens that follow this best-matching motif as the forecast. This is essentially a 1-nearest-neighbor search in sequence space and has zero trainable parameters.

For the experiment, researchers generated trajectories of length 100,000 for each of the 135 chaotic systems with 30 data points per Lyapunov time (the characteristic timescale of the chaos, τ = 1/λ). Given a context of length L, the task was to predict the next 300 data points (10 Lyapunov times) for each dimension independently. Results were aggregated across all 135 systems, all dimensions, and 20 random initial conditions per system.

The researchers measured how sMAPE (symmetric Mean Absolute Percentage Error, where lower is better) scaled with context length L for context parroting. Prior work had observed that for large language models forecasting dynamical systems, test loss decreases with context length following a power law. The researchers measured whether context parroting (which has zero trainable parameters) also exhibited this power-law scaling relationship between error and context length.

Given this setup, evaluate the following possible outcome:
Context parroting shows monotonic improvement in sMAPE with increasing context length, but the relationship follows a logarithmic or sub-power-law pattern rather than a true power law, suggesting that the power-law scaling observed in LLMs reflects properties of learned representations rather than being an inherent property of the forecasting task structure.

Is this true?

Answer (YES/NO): NO